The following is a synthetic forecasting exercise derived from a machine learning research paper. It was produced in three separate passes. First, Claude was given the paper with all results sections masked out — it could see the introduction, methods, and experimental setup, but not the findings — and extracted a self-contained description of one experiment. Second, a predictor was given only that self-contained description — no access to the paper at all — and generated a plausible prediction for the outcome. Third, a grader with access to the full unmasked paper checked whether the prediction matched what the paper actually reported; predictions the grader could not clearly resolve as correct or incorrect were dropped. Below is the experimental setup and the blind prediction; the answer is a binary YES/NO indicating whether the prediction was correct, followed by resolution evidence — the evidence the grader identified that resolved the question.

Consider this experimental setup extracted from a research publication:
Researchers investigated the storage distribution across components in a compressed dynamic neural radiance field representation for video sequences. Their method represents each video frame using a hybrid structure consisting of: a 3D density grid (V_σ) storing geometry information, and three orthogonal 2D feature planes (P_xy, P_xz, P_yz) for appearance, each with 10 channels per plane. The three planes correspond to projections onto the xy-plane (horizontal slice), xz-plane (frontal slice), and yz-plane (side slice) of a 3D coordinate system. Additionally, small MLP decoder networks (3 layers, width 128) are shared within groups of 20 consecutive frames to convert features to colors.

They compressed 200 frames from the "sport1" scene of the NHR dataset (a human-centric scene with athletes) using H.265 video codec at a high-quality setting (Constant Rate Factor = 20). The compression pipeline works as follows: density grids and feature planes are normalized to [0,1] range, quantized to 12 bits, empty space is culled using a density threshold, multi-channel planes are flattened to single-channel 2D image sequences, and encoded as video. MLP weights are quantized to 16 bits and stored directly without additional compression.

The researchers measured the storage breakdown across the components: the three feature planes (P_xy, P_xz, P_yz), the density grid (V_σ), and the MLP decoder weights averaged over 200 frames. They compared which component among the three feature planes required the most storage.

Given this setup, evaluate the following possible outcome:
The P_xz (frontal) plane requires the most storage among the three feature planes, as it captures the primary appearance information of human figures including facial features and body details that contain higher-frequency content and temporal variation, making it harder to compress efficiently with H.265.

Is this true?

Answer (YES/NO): NO